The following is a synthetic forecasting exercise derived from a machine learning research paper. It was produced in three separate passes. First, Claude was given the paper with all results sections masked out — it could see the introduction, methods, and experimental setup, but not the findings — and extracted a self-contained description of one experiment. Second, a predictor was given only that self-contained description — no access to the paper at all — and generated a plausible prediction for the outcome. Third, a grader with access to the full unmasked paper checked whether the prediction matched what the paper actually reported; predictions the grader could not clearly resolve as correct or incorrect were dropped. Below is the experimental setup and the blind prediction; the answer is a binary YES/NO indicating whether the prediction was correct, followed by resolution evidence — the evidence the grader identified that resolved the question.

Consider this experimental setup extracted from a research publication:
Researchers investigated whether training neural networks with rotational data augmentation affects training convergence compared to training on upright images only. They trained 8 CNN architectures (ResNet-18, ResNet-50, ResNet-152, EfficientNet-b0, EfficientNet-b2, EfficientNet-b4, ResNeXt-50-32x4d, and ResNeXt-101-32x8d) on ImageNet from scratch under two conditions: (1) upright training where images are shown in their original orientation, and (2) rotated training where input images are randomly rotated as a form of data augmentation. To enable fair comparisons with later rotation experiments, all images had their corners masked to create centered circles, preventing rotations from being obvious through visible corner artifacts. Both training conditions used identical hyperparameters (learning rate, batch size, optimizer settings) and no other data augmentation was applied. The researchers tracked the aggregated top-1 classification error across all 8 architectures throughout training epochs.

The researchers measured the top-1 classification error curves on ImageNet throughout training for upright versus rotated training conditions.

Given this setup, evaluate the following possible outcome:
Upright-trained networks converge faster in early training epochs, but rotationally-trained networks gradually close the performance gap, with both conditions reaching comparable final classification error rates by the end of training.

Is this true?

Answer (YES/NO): NO